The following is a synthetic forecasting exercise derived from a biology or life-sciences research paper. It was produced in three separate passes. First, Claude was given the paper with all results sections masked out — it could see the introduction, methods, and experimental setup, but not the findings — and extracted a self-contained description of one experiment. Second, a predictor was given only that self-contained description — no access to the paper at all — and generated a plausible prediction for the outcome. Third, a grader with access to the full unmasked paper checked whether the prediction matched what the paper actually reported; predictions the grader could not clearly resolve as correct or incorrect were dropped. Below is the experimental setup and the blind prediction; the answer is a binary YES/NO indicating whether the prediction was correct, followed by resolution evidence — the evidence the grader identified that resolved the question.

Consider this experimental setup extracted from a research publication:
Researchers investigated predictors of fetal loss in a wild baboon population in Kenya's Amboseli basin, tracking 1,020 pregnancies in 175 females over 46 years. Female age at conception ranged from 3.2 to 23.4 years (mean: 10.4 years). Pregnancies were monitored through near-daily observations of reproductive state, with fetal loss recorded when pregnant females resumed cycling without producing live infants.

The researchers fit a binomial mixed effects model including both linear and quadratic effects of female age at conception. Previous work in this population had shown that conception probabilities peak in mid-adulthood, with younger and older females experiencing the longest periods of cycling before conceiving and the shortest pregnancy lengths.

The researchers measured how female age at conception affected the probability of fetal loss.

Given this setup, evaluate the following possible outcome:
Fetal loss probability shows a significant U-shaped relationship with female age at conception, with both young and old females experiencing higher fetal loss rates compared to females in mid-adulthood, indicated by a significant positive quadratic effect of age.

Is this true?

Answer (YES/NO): YES